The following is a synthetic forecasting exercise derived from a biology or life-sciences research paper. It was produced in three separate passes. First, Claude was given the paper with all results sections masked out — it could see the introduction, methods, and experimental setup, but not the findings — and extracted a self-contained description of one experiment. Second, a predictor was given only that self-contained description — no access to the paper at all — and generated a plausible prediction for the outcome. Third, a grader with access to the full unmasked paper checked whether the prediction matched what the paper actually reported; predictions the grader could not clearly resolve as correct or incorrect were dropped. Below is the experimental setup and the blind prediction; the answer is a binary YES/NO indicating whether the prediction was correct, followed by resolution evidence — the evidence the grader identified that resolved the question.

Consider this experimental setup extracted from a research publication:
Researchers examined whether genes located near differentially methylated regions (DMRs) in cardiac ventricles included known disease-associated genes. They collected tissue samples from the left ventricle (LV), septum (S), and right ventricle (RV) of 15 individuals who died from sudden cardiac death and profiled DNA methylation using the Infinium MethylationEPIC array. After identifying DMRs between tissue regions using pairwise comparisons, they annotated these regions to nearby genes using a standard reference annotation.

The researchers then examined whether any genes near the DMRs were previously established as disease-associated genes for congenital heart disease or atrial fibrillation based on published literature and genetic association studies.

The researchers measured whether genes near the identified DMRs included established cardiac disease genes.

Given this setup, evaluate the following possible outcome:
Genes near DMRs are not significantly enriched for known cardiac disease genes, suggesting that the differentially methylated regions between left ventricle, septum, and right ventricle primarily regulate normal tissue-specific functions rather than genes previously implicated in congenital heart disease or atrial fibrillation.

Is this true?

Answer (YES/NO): NO